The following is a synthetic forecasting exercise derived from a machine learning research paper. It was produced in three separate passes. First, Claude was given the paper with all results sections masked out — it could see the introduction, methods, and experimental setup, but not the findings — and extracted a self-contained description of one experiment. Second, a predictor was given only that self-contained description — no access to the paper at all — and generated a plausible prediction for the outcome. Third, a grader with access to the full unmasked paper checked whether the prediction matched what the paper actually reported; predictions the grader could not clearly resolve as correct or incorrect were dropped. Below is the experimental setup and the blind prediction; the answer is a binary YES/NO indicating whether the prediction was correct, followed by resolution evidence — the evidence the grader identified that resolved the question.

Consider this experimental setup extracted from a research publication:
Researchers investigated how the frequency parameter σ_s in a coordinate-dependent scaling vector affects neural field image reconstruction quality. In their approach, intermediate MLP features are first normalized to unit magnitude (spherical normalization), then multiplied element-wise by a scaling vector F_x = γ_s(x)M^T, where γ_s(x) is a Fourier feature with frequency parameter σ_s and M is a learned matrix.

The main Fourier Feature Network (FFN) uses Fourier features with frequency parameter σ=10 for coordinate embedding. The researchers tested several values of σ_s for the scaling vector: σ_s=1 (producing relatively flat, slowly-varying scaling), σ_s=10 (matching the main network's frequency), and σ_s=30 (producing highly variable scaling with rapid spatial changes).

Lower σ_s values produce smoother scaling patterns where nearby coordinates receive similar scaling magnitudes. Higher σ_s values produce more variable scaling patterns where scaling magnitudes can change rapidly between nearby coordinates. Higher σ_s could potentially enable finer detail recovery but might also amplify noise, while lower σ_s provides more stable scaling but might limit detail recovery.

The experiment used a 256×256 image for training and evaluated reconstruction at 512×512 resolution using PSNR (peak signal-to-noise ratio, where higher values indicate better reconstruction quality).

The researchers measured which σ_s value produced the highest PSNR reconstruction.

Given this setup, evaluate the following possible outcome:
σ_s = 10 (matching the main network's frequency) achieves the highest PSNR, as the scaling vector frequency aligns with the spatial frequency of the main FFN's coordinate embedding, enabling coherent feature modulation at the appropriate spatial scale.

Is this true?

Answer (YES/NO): YES